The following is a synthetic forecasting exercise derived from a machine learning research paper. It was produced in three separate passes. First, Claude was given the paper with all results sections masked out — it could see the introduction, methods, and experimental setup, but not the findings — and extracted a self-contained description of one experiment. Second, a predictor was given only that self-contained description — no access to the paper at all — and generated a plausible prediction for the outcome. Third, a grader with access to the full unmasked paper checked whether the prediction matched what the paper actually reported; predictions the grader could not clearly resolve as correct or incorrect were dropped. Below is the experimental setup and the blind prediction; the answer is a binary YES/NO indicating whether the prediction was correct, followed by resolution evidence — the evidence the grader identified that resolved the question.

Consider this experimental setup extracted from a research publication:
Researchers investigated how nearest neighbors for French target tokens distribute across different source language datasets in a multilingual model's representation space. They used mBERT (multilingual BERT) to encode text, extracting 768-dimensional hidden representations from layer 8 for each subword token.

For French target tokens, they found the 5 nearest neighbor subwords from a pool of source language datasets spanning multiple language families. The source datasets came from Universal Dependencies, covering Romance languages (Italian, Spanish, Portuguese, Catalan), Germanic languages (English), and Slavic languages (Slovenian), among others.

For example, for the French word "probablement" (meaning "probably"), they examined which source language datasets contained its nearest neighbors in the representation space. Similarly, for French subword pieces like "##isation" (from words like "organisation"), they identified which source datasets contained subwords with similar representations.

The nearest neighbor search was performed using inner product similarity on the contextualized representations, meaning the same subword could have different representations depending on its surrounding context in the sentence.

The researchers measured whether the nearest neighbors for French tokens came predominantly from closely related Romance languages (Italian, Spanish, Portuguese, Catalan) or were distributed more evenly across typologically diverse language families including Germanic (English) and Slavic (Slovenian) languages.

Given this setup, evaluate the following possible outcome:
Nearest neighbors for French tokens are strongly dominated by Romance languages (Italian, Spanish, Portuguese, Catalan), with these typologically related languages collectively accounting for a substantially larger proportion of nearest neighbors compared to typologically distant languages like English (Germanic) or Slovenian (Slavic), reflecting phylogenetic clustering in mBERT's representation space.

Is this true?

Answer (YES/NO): YES